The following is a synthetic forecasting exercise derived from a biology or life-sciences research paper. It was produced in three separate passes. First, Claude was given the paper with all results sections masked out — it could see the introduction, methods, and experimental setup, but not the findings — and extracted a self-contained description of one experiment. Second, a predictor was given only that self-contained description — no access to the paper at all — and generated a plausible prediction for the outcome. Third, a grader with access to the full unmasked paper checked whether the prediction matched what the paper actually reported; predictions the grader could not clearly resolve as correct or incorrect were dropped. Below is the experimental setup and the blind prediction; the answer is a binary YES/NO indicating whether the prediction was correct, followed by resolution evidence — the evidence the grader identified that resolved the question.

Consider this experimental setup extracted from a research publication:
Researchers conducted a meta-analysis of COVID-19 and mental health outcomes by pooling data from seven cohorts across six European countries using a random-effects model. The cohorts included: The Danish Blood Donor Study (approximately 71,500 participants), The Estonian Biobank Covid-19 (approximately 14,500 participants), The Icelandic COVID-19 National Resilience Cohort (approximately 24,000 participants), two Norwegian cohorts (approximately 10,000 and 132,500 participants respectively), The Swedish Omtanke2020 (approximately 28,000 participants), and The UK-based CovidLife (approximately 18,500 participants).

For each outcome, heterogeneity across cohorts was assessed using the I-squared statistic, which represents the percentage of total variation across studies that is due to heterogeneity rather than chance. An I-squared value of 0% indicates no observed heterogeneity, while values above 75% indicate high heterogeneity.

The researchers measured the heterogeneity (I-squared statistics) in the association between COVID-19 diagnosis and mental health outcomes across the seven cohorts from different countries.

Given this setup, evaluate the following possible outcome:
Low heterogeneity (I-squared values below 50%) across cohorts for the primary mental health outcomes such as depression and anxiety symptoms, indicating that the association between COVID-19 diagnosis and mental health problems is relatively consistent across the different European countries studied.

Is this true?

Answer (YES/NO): NO